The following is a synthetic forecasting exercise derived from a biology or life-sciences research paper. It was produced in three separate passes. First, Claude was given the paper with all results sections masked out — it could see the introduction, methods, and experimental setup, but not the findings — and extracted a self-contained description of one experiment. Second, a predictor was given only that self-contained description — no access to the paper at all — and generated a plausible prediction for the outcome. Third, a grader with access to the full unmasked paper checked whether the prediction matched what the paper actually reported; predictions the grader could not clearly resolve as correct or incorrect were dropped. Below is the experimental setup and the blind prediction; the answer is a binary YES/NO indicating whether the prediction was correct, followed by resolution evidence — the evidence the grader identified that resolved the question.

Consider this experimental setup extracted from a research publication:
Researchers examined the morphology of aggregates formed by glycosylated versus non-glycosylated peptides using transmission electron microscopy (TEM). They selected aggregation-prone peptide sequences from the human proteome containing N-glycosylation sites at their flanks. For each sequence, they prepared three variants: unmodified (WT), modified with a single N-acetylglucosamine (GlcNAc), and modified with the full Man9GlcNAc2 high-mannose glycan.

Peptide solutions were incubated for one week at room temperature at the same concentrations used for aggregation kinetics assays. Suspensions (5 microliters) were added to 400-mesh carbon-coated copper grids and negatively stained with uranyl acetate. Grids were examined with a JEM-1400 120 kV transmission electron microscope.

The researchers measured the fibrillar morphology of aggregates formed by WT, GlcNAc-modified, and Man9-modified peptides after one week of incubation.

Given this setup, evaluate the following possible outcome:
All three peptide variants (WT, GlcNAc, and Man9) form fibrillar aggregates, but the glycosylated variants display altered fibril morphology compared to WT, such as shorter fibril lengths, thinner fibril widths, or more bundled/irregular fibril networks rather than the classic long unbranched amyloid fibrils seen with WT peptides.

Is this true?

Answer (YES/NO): NO